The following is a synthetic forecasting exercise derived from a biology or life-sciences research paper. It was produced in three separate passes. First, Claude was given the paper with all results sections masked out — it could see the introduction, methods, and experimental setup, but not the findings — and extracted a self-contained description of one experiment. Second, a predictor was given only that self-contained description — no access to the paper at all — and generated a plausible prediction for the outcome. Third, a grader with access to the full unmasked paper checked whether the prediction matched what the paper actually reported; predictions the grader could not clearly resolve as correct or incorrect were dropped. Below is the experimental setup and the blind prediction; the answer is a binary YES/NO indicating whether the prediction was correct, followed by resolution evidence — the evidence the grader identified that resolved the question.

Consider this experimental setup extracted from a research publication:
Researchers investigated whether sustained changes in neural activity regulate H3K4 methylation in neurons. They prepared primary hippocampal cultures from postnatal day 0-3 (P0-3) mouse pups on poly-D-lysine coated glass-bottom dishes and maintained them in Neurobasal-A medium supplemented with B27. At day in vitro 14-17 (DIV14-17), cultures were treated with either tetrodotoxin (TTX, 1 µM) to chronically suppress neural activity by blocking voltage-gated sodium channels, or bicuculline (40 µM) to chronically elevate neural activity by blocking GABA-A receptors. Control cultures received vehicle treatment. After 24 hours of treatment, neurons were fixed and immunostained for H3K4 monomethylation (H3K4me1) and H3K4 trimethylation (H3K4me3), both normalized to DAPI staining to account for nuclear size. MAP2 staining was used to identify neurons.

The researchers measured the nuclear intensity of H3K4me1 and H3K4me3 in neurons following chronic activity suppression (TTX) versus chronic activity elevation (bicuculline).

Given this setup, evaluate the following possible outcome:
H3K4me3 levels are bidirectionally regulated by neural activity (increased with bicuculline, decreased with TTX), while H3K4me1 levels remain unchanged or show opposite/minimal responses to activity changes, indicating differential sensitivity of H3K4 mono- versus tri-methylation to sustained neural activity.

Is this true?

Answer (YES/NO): NO